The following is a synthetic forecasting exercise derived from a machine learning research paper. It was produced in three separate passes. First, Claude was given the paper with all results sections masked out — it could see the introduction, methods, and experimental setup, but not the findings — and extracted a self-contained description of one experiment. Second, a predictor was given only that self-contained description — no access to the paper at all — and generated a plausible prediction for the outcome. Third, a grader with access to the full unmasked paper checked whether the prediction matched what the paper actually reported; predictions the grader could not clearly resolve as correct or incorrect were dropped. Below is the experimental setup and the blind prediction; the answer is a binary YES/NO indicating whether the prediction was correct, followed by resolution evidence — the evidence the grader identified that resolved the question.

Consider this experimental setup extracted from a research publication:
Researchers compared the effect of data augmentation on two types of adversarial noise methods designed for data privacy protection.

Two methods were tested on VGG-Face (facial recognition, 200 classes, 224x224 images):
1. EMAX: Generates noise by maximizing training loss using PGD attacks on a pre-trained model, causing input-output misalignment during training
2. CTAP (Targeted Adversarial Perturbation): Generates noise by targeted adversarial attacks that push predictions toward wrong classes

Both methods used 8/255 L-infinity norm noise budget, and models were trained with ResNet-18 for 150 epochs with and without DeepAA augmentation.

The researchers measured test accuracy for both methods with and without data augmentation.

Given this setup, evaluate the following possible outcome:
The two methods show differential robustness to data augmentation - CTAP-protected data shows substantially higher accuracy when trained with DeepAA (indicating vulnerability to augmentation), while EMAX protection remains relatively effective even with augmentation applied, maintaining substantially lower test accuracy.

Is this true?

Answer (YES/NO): NO